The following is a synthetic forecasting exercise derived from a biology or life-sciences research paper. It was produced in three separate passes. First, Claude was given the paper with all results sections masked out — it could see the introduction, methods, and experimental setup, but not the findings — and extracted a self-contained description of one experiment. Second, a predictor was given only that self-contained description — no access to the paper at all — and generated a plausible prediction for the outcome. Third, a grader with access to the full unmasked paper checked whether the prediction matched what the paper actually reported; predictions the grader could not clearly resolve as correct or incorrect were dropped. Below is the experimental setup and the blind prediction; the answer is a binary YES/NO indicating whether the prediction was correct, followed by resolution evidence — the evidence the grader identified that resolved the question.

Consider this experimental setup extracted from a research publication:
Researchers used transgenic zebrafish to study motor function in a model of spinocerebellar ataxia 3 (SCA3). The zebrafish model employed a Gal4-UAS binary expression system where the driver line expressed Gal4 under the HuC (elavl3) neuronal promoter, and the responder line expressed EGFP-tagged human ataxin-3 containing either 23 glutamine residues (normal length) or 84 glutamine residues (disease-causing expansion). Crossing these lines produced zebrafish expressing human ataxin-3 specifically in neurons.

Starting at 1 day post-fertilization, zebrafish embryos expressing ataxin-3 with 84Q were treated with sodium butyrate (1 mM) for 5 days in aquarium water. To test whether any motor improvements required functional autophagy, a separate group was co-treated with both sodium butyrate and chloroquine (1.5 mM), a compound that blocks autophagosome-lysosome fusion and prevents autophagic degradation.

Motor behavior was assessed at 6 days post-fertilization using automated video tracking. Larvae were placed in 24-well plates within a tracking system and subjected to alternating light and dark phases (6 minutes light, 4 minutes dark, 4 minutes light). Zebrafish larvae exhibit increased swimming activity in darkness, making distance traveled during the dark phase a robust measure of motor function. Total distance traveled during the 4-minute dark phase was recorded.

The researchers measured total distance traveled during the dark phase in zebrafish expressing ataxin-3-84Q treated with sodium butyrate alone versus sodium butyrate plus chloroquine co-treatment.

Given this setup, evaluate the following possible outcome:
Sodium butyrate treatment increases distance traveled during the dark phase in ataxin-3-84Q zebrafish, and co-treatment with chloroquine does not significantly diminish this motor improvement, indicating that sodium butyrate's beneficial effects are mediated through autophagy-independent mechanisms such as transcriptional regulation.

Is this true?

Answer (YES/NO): NO